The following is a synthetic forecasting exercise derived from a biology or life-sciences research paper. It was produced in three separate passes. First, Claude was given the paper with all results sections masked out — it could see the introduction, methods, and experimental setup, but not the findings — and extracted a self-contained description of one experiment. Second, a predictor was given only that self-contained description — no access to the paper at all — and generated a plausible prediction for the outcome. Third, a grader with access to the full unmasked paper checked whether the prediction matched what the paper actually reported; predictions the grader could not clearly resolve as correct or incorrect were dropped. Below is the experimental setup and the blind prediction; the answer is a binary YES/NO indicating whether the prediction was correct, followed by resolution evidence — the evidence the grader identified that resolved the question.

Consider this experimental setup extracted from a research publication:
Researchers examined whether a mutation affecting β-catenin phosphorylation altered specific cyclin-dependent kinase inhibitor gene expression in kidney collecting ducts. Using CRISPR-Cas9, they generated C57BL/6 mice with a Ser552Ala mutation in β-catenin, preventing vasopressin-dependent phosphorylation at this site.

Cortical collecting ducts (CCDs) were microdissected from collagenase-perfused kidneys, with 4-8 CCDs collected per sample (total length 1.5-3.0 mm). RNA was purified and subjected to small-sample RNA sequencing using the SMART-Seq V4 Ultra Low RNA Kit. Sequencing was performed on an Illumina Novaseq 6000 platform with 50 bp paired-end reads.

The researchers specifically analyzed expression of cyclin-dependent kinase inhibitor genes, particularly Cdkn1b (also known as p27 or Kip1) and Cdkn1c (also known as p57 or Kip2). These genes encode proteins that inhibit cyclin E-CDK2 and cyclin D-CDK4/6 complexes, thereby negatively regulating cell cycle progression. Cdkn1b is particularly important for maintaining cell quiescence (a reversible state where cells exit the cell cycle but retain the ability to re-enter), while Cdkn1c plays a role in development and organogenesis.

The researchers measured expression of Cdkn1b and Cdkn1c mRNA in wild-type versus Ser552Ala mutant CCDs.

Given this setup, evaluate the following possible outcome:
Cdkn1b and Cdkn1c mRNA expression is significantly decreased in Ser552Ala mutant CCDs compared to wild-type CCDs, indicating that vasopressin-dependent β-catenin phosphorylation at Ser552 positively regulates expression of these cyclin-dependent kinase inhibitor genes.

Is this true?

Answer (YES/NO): YES